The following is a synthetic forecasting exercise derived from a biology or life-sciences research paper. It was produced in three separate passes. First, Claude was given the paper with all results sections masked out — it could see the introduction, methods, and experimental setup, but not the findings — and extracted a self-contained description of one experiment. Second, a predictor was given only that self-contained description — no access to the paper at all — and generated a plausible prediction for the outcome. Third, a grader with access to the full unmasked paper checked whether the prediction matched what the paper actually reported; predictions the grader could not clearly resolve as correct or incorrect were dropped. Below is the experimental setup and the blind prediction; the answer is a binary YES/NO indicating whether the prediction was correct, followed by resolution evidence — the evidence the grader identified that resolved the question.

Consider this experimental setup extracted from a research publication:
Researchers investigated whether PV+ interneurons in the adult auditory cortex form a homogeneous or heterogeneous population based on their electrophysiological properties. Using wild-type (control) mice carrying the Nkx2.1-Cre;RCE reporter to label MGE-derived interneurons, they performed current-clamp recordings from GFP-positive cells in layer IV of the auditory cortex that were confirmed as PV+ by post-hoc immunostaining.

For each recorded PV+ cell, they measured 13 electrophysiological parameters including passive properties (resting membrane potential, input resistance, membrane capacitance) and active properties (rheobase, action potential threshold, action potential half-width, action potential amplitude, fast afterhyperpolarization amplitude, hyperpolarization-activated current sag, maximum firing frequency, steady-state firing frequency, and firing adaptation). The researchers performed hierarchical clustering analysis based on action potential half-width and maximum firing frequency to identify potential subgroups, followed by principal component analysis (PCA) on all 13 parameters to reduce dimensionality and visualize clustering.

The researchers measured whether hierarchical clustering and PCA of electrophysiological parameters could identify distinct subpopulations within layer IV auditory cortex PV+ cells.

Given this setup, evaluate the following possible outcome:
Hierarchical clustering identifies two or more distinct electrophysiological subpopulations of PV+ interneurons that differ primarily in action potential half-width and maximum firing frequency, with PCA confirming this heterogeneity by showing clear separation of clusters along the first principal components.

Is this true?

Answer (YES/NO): YES